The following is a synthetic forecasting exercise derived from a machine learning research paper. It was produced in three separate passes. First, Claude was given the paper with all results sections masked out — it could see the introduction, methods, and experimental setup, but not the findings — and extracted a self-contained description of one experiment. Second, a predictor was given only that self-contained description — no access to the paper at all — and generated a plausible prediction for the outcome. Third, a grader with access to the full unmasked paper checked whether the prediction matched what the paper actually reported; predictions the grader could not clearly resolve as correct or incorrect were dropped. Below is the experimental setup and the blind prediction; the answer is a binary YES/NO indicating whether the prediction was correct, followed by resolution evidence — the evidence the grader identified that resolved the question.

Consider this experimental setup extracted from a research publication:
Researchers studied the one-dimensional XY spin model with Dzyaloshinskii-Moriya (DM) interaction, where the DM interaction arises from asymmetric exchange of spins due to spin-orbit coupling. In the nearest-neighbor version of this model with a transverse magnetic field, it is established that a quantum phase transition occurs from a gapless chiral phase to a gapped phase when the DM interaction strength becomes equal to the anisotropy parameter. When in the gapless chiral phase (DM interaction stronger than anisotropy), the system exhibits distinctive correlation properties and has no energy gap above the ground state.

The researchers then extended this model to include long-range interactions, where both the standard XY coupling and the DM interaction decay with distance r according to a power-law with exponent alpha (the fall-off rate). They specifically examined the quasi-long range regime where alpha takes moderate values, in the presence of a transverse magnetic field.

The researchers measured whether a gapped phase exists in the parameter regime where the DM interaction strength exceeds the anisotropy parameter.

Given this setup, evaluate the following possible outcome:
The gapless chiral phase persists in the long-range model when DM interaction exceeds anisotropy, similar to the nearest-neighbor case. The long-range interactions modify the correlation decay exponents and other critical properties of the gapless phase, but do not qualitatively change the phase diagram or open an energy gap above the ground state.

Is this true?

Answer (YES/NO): NO